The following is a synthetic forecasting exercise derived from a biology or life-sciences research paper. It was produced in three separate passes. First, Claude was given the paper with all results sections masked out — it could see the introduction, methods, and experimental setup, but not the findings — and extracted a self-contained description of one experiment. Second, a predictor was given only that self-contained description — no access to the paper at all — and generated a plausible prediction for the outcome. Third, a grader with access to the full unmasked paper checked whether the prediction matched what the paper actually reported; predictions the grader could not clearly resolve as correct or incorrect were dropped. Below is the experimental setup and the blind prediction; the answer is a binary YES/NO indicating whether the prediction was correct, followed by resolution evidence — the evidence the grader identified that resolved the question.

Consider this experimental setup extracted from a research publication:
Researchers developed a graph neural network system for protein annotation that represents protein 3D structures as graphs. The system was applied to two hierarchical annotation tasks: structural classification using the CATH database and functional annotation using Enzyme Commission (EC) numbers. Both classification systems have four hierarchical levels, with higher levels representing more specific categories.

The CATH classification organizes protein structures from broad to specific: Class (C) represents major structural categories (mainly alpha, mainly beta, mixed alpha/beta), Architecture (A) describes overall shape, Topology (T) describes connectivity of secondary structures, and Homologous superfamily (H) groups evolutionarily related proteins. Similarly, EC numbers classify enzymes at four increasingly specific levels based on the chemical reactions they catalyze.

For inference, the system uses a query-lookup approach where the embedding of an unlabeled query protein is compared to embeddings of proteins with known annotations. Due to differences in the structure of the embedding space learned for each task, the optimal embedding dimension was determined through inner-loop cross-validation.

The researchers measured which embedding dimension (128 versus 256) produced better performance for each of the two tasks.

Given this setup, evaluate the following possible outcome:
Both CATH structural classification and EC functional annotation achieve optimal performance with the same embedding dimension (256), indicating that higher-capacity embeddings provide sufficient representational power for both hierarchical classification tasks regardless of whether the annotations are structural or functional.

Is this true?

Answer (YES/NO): NO